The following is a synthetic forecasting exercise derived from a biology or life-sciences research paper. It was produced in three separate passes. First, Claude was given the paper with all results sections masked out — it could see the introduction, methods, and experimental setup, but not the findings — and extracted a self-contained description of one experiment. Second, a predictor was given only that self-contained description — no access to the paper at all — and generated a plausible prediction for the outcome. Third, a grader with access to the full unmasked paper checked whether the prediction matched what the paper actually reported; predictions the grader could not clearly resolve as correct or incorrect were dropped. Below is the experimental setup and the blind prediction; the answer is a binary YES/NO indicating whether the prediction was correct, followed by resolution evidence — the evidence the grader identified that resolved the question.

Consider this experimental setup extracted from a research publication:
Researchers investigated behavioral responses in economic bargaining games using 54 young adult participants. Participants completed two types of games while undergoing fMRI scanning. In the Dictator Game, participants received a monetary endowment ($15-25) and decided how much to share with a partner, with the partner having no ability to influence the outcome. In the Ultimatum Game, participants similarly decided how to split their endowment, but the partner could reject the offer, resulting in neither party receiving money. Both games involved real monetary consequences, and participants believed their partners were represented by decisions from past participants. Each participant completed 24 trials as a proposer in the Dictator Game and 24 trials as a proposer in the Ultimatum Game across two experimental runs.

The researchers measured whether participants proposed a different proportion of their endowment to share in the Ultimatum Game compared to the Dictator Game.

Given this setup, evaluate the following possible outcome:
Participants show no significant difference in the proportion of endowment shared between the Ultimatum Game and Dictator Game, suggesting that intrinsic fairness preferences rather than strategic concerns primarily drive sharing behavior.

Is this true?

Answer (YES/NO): NO